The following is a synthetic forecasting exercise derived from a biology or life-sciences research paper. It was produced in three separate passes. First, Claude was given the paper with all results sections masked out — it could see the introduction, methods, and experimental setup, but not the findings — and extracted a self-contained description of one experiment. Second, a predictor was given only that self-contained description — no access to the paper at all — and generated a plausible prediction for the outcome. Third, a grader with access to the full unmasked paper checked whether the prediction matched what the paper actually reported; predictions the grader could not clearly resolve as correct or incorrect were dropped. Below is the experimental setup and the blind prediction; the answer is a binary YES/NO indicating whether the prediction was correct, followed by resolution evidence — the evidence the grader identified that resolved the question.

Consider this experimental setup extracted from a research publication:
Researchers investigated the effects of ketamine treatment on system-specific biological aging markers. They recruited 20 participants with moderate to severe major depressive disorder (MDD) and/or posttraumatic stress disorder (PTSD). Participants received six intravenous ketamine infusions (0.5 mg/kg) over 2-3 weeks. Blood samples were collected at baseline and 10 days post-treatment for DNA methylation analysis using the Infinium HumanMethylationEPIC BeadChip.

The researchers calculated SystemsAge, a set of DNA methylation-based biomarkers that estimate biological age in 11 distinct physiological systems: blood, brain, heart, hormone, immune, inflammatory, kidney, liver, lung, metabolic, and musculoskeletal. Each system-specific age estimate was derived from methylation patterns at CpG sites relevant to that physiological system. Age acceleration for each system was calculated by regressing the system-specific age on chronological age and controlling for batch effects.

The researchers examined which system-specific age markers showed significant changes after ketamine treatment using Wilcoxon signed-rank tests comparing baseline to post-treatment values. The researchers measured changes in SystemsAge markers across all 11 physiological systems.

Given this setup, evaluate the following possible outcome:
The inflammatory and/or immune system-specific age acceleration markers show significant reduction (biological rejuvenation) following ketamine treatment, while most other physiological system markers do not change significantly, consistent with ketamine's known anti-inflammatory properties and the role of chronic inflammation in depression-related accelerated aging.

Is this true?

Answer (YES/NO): NO